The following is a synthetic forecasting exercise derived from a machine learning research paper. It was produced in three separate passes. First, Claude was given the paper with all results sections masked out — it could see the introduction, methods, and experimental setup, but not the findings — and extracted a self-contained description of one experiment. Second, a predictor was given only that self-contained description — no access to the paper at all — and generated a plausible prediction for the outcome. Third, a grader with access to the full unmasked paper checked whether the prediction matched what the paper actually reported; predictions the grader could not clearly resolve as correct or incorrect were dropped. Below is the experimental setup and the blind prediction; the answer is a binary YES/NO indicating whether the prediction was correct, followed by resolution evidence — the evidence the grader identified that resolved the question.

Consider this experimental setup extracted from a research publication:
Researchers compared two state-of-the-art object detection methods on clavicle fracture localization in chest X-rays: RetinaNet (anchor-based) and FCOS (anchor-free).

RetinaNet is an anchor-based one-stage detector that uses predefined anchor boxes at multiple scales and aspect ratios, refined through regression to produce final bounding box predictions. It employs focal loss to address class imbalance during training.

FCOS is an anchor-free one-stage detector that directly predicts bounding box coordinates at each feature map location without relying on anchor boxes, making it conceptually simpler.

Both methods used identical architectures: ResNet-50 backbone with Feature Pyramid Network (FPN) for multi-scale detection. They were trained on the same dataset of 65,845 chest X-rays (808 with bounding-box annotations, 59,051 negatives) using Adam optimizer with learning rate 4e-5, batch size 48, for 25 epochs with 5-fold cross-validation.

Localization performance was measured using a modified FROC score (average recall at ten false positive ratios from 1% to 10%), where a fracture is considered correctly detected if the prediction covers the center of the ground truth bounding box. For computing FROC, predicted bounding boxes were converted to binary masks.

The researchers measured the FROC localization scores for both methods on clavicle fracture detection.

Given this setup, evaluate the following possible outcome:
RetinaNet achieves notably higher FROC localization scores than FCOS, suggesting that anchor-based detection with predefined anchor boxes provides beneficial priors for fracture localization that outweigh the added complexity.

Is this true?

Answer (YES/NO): NO